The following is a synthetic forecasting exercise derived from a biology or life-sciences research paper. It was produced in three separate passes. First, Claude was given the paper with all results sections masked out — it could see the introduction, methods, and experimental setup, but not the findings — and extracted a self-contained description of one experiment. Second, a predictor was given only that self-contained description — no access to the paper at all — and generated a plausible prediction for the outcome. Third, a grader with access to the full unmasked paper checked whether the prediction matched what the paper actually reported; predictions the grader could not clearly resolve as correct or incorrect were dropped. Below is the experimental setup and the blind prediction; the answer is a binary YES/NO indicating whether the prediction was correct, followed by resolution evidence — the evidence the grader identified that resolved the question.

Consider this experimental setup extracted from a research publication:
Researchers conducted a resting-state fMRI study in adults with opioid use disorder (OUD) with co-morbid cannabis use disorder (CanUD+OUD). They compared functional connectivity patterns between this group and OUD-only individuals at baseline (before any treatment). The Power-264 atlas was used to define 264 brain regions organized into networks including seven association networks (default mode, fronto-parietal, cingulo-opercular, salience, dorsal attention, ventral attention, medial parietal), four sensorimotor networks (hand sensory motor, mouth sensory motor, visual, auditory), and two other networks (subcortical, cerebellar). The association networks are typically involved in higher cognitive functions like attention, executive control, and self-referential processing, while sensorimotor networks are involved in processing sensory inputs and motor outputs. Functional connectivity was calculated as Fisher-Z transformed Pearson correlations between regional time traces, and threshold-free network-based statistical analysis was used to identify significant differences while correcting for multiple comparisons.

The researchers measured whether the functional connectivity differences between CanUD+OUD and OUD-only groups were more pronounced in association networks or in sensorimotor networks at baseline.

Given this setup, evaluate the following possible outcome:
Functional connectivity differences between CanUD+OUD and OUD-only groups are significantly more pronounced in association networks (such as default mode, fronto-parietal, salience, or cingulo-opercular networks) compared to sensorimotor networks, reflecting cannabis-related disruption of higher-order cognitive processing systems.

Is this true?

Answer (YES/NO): YES